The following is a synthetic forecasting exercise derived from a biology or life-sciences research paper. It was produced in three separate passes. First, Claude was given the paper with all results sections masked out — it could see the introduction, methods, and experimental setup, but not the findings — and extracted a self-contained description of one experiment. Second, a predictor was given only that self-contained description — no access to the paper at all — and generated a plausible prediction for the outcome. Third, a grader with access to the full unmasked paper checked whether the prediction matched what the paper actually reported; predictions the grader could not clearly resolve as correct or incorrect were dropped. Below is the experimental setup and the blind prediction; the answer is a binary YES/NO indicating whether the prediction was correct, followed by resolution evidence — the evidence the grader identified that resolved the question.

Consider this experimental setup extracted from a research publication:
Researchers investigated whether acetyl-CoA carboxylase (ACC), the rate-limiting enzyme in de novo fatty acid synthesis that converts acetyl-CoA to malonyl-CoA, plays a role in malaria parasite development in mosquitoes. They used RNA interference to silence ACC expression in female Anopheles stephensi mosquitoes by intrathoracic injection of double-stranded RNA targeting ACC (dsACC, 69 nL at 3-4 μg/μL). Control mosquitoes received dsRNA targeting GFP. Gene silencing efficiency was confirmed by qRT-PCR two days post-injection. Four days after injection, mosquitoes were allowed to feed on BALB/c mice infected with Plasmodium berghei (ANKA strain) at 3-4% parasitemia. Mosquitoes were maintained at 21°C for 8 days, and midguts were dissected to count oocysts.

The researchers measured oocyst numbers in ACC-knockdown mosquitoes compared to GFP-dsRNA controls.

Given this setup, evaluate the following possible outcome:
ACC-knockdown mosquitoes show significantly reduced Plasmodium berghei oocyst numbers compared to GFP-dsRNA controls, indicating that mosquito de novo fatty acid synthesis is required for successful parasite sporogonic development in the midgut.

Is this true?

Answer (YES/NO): NO